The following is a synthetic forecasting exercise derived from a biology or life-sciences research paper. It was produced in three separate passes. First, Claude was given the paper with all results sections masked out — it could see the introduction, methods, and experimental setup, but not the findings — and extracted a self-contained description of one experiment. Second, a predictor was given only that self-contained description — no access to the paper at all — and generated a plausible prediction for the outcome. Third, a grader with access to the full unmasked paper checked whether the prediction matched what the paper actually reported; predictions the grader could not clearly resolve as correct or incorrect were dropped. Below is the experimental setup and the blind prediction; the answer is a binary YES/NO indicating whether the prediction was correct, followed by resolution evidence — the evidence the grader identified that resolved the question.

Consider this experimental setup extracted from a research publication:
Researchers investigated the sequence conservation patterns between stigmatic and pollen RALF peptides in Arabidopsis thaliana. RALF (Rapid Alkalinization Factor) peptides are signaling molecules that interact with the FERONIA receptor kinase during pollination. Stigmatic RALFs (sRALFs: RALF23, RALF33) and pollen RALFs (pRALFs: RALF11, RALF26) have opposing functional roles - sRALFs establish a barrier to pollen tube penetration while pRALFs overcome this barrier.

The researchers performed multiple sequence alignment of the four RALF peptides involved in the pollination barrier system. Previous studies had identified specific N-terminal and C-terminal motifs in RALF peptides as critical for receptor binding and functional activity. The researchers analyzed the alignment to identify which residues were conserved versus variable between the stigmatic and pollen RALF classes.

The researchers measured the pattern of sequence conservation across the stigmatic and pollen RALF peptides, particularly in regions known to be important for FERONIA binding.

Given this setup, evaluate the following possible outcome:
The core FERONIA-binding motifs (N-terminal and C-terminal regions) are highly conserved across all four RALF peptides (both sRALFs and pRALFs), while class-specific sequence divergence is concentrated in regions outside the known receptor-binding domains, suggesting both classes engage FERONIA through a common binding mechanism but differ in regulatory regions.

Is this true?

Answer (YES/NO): NO